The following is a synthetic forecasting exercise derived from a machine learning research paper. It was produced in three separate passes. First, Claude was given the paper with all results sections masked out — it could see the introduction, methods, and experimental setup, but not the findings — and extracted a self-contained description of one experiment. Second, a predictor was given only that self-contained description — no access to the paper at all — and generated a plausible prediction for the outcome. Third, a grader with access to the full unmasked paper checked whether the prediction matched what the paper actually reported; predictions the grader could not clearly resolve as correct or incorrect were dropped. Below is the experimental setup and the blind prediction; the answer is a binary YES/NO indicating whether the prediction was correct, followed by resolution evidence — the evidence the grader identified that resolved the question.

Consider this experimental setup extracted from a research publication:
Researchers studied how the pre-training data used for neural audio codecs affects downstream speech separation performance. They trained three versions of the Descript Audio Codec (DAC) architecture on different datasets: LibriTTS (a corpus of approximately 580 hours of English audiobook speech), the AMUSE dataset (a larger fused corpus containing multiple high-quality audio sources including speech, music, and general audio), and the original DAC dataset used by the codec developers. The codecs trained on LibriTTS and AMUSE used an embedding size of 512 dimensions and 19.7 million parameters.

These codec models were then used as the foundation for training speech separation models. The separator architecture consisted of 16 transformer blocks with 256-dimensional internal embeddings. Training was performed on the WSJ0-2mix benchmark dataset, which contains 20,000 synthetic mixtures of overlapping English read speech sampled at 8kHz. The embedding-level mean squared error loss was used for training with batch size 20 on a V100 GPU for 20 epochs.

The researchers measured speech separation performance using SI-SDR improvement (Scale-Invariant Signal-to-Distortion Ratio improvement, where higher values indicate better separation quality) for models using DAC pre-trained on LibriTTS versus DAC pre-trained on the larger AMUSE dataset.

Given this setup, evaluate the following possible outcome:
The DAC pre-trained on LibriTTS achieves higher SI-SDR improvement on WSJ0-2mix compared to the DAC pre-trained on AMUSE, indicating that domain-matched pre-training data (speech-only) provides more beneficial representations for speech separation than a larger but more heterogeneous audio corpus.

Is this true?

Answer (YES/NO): NO